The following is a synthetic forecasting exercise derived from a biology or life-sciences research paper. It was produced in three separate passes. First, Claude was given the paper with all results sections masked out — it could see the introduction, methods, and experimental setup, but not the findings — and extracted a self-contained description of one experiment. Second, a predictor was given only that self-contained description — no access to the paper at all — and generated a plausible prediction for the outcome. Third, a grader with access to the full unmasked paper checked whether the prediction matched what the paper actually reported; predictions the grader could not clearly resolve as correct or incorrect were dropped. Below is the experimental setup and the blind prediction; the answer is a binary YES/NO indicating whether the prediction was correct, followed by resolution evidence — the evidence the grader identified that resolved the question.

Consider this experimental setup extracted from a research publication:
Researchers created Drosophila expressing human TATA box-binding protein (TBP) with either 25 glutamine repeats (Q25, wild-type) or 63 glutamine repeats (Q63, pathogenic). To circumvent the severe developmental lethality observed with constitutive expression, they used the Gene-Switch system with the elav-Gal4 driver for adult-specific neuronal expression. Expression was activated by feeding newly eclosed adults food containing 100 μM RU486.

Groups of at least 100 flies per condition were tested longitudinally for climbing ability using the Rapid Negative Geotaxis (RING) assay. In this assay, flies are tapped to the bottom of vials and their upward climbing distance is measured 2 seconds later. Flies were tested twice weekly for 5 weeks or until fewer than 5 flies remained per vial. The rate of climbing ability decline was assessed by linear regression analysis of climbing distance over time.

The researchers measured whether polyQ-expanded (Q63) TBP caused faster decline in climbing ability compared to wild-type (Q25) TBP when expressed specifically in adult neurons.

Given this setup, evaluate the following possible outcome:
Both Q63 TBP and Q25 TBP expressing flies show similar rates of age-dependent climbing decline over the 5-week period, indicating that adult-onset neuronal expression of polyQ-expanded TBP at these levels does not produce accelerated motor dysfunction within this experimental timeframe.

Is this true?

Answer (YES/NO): NO